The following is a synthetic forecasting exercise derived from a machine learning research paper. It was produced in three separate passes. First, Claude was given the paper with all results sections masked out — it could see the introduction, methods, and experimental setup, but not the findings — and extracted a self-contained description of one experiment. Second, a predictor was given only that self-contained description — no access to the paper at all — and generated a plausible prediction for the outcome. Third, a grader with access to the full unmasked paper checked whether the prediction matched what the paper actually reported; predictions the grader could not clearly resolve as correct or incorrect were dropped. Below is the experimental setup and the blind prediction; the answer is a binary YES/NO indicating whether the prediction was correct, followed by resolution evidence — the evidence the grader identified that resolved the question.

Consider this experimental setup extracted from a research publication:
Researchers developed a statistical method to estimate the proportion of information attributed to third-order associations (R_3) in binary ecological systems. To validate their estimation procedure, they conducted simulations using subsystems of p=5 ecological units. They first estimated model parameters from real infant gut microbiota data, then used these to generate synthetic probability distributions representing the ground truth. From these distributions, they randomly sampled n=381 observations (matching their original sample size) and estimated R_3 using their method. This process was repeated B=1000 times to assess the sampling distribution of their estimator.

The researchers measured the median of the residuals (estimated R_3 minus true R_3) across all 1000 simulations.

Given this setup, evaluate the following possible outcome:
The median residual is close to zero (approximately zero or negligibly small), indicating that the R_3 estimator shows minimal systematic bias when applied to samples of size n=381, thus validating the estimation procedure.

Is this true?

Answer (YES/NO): YES